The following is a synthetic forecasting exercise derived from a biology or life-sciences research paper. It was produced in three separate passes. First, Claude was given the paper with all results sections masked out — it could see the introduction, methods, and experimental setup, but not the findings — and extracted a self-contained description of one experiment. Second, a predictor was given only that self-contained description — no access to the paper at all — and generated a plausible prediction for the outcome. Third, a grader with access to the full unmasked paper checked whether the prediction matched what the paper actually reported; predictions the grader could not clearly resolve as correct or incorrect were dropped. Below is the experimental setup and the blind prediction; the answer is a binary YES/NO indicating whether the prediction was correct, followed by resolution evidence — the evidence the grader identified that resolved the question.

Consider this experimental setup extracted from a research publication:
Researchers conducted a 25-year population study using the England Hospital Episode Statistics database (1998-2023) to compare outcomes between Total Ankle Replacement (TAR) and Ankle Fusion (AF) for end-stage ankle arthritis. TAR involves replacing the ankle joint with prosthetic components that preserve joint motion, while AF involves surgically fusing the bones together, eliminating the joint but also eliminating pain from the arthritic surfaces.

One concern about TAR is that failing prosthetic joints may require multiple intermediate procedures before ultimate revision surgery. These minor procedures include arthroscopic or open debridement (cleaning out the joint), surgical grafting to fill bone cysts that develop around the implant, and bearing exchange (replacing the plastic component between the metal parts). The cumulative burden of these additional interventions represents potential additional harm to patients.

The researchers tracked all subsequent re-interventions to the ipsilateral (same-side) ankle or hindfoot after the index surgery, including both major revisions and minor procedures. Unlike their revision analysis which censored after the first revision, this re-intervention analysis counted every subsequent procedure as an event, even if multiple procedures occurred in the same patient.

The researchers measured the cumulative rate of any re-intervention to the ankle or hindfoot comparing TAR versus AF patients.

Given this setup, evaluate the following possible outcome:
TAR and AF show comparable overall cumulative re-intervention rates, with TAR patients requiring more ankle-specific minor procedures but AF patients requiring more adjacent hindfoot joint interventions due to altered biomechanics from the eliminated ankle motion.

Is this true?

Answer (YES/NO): NO